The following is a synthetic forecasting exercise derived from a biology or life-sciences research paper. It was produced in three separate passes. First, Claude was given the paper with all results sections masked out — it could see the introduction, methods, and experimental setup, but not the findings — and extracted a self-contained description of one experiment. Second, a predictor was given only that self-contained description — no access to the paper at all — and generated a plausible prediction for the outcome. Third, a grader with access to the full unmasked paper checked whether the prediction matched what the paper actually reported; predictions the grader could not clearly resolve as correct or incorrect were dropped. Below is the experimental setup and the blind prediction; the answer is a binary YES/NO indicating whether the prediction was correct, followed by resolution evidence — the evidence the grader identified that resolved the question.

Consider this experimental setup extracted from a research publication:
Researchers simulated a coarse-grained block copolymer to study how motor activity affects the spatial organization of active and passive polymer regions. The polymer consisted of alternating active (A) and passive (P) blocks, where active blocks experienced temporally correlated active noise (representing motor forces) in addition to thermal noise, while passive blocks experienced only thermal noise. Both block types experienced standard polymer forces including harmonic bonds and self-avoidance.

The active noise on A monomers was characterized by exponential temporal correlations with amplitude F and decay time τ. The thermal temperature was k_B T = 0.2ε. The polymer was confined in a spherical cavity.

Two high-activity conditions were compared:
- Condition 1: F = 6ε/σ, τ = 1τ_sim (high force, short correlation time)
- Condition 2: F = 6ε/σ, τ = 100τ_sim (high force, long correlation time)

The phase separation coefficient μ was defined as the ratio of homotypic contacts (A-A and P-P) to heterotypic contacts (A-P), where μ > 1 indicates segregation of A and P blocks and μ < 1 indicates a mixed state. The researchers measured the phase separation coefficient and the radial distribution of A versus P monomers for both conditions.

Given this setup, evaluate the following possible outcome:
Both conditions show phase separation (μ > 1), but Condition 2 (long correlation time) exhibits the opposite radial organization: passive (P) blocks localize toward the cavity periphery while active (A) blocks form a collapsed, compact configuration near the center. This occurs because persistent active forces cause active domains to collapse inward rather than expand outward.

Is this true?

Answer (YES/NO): NO